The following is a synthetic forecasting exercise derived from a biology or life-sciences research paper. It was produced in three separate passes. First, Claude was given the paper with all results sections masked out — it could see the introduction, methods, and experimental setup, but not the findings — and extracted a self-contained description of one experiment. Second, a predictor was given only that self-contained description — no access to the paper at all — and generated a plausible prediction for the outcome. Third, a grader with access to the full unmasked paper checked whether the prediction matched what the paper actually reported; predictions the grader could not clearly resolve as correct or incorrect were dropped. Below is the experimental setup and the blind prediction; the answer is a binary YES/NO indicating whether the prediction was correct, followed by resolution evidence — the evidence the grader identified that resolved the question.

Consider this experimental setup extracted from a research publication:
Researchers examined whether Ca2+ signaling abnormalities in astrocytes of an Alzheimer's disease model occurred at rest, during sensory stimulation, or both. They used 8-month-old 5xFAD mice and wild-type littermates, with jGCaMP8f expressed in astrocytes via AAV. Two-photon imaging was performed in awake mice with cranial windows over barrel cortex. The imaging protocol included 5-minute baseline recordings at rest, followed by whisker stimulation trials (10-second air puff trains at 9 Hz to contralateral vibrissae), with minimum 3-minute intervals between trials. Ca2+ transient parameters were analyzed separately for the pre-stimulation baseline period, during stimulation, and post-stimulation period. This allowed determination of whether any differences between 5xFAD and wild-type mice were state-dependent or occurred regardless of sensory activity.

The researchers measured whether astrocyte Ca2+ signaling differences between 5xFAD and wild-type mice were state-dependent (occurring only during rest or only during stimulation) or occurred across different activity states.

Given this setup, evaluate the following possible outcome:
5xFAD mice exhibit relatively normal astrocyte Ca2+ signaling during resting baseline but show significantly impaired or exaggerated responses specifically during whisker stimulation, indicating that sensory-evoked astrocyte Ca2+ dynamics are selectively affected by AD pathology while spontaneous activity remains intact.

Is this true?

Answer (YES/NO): NO